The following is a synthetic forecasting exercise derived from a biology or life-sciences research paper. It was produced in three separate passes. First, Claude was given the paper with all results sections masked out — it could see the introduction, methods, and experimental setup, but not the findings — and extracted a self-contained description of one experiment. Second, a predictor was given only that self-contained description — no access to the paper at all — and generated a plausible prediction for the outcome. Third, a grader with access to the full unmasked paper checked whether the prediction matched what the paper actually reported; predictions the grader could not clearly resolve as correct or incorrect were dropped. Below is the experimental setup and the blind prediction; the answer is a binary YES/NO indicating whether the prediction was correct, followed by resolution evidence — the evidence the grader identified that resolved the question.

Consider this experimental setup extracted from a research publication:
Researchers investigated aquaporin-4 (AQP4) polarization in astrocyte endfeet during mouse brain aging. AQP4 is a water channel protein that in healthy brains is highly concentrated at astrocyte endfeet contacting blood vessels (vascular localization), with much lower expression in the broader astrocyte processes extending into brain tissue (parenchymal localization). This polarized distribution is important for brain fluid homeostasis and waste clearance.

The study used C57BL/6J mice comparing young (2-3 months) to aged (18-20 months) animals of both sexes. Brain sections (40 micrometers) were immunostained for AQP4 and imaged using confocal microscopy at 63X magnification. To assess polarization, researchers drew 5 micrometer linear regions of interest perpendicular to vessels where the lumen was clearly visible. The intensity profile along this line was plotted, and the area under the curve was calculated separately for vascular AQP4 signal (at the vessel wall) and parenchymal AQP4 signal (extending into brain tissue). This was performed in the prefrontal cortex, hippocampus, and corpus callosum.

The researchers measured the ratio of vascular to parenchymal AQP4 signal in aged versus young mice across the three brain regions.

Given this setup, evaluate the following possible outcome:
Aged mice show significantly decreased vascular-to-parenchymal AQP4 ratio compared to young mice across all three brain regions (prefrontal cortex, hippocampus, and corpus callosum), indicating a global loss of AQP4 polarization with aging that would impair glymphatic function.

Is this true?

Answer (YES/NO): NO